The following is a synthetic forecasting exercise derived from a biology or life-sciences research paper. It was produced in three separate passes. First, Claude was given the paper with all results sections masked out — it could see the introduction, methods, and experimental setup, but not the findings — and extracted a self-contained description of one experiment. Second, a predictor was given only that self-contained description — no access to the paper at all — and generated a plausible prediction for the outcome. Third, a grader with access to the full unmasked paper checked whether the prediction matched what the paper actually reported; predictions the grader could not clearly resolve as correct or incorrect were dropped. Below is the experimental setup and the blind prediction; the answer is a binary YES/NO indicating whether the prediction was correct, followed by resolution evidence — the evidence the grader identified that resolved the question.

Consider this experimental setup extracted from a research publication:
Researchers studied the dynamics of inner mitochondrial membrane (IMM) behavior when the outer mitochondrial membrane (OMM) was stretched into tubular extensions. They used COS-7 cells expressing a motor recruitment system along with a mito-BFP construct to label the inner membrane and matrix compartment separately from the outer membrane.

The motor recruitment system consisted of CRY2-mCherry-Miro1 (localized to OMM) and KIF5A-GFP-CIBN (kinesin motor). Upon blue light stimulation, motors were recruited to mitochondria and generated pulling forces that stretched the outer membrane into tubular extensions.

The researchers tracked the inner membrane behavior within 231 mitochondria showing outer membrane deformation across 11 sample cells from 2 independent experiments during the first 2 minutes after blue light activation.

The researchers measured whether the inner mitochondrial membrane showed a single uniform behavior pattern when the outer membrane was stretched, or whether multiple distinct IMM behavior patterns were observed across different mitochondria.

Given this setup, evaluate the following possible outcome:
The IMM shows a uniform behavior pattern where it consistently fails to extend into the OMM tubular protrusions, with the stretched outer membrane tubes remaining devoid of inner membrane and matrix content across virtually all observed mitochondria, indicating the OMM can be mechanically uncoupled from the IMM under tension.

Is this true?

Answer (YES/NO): NO